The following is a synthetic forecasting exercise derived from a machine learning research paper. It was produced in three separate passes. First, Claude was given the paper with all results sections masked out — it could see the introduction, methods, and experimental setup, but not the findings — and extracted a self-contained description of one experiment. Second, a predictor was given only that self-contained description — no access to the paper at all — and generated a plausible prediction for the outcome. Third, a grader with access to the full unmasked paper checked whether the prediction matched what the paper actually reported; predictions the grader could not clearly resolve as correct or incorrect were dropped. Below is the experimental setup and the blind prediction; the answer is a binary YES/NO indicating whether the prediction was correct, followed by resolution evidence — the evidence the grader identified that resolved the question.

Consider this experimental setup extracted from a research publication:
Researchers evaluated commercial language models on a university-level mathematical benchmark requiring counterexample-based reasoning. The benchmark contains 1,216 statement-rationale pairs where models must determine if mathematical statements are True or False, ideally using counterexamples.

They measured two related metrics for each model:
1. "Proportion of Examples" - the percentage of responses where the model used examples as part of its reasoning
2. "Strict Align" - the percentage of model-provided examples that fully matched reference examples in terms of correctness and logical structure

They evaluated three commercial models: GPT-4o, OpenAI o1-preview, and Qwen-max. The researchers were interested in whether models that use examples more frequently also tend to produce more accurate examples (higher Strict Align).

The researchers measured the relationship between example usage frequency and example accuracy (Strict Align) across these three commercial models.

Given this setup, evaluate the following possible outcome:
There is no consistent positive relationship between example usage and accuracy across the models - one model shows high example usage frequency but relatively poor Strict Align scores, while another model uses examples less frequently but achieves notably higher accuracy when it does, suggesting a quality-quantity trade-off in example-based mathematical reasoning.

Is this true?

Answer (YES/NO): YES